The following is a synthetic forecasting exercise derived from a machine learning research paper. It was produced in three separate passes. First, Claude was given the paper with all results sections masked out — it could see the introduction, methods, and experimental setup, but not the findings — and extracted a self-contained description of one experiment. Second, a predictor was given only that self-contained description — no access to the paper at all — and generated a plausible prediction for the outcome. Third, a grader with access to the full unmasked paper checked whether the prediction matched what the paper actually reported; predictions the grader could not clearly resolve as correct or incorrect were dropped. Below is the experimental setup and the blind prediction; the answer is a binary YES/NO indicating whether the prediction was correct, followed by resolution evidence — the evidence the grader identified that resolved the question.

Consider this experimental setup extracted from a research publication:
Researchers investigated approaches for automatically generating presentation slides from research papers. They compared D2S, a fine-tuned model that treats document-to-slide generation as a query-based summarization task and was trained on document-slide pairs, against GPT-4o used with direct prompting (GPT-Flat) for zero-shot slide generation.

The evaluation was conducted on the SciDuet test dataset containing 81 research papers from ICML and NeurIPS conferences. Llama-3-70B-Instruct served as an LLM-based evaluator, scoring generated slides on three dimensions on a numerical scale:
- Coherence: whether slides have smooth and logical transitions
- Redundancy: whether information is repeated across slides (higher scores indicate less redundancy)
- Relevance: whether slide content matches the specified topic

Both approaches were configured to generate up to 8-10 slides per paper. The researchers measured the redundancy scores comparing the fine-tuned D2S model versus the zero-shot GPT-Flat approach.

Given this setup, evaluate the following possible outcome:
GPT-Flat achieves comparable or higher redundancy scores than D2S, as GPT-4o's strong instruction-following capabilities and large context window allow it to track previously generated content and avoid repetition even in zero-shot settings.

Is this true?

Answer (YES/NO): YES